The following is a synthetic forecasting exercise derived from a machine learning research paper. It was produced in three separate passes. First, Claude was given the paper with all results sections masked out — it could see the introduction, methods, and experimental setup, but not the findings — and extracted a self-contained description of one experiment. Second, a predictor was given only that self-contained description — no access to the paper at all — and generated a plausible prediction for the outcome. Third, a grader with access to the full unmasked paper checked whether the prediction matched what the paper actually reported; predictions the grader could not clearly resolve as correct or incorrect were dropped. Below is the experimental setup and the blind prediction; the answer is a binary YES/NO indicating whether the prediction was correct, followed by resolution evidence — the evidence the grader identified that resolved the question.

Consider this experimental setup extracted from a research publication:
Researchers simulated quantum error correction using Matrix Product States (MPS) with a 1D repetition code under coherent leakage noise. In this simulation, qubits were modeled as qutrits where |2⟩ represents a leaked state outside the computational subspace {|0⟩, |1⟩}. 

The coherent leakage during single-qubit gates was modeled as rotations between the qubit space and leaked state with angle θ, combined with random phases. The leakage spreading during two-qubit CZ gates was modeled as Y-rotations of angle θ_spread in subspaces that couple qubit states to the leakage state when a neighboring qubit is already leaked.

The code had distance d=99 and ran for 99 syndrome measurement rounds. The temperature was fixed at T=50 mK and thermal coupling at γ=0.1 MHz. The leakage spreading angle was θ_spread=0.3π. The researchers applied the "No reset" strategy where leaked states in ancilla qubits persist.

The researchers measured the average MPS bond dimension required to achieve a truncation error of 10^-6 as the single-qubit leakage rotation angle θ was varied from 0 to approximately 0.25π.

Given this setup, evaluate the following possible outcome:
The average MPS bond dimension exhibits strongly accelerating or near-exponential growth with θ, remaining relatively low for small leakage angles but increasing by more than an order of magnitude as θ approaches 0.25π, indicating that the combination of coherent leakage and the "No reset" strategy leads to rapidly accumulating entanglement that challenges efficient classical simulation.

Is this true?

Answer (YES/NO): NO